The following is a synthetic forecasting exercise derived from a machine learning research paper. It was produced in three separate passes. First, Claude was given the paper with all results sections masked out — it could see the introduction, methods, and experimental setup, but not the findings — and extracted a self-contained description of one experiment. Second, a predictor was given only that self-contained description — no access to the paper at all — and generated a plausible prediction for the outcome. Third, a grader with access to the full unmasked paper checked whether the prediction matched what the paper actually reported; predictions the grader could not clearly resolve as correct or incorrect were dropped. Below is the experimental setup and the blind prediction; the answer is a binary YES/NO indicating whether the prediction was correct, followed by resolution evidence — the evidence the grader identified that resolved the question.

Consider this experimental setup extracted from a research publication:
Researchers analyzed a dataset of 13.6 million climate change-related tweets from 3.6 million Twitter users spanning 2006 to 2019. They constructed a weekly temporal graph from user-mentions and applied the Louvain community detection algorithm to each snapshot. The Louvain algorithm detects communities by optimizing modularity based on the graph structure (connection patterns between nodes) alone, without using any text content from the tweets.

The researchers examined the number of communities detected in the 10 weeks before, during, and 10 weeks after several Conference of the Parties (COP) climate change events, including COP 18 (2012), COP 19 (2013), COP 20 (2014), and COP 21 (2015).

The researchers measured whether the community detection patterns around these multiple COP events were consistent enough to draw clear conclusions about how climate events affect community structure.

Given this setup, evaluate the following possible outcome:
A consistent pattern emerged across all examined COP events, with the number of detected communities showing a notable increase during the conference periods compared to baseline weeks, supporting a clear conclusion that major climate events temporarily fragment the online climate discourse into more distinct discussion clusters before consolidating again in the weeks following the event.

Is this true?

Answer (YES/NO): NO